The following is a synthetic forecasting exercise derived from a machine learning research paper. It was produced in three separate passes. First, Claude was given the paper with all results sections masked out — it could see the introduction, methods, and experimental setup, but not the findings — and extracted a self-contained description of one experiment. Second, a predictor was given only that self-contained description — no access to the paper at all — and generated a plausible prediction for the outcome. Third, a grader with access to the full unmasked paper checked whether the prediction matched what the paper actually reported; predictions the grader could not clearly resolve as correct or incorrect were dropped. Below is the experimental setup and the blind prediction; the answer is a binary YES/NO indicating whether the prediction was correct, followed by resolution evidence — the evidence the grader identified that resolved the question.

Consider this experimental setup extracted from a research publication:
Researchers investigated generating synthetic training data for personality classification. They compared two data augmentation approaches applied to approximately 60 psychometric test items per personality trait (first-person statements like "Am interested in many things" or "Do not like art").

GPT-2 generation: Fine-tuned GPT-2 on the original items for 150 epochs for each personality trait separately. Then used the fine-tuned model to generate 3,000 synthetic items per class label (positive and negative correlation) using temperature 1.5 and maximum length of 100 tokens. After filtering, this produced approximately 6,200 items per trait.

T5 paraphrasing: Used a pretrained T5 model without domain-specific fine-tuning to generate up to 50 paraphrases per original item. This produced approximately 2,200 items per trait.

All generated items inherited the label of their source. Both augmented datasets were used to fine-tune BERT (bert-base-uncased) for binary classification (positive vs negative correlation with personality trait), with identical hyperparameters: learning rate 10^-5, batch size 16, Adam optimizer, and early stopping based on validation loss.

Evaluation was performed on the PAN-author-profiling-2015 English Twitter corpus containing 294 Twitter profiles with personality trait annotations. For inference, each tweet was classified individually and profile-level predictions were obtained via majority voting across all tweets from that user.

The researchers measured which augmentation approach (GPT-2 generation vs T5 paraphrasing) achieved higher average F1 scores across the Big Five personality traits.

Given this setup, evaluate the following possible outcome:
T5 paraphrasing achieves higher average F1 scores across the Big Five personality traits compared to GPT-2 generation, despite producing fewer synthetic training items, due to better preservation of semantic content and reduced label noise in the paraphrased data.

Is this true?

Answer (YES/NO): YES